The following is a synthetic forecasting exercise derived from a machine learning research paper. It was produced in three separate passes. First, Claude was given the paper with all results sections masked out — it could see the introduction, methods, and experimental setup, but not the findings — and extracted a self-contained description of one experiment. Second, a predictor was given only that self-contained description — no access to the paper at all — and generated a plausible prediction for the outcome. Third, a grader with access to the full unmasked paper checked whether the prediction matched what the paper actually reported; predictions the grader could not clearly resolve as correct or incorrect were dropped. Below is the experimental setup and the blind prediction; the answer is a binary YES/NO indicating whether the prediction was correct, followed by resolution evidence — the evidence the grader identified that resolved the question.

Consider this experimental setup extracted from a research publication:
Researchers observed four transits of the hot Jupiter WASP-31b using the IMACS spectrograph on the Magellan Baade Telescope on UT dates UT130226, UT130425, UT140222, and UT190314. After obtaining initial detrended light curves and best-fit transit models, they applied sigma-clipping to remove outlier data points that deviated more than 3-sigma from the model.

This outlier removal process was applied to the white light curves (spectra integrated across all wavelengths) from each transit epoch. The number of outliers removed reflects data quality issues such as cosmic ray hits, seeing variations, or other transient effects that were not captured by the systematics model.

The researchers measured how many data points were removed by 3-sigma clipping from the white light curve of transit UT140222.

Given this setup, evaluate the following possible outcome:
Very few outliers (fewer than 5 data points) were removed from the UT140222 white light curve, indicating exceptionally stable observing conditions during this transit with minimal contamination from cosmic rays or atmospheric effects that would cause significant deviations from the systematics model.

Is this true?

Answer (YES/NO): YES